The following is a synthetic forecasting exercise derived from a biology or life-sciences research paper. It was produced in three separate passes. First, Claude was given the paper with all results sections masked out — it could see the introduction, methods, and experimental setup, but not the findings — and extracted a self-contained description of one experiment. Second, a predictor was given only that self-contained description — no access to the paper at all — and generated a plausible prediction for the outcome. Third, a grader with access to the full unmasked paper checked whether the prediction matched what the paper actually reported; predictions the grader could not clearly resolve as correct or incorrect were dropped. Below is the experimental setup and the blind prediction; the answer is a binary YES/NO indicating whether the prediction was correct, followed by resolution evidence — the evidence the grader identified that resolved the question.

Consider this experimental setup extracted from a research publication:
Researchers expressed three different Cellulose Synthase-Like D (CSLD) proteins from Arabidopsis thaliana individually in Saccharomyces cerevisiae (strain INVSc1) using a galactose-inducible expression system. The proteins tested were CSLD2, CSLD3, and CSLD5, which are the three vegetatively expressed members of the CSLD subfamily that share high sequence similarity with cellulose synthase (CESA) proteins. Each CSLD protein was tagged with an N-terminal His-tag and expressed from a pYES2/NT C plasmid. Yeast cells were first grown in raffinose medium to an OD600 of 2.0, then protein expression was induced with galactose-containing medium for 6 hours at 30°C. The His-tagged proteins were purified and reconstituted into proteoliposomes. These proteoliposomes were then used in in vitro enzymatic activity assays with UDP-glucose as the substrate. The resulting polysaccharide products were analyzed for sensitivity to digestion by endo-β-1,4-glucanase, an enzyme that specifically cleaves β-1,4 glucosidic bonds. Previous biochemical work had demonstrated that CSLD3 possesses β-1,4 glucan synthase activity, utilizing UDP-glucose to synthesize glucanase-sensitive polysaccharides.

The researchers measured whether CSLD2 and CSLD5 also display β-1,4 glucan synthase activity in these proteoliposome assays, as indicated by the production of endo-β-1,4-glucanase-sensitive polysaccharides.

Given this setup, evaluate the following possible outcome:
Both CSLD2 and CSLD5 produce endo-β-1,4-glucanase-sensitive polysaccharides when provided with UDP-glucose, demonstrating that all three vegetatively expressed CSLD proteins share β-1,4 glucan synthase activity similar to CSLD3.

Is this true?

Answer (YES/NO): YES